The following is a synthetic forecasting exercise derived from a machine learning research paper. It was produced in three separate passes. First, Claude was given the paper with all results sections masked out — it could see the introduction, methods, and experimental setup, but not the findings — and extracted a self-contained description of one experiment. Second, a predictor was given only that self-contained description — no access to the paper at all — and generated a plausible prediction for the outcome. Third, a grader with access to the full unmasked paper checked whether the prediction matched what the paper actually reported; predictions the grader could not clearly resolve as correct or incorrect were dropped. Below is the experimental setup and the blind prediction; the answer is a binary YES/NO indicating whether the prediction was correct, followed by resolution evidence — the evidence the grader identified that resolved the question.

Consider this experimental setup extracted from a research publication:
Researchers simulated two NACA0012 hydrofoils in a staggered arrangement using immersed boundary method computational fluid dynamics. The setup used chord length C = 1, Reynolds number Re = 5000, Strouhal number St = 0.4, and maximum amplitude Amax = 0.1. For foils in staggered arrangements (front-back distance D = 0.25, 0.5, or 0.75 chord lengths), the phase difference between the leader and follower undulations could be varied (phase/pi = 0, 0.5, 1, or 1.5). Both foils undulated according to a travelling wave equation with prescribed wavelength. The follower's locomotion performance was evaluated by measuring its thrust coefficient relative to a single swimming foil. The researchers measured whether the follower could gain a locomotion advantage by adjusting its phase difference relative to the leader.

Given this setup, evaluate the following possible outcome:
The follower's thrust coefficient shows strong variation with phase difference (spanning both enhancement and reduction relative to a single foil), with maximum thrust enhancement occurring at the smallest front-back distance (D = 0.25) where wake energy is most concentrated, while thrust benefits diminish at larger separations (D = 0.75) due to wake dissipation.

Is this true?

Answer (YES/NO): NO